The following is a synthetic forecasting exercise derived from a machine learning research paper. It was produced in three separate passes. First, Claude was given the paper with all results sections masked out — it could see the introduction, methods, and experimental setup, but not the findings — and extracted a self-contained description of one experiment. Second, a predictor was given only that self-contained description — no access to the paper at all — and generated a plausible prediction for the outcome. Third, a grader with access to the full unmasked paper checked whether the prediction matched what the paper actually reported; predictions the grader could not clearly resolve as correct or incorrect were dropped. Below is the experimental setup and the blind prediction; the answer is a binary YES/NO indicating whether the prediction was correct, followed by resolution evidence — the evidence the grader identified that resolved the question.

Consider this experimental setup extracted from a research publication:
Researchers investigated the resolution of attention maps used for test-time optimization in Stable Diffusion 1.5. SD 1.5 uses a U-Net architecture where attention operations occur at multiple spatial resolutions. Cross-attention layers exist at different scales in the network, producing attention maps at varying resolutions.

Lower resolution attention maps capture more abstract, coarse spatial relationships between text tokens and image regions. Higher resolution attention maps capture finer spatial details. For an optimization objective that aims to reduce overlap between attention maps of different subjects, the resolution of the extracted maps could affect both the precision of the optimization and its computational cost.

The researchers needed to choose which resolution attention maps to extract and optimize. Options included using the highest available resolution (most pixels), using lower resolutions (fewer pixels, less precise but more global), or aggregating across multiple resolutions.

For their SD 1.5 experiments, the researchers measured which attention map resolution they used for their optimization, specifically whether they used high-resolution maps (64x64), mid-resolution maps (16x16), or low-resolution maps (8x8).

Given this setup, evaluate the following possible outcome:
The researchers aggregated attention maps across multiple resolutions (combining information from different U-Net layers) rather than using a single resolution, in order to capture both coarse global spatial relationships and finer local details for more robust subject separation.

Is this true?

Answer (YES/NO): NO